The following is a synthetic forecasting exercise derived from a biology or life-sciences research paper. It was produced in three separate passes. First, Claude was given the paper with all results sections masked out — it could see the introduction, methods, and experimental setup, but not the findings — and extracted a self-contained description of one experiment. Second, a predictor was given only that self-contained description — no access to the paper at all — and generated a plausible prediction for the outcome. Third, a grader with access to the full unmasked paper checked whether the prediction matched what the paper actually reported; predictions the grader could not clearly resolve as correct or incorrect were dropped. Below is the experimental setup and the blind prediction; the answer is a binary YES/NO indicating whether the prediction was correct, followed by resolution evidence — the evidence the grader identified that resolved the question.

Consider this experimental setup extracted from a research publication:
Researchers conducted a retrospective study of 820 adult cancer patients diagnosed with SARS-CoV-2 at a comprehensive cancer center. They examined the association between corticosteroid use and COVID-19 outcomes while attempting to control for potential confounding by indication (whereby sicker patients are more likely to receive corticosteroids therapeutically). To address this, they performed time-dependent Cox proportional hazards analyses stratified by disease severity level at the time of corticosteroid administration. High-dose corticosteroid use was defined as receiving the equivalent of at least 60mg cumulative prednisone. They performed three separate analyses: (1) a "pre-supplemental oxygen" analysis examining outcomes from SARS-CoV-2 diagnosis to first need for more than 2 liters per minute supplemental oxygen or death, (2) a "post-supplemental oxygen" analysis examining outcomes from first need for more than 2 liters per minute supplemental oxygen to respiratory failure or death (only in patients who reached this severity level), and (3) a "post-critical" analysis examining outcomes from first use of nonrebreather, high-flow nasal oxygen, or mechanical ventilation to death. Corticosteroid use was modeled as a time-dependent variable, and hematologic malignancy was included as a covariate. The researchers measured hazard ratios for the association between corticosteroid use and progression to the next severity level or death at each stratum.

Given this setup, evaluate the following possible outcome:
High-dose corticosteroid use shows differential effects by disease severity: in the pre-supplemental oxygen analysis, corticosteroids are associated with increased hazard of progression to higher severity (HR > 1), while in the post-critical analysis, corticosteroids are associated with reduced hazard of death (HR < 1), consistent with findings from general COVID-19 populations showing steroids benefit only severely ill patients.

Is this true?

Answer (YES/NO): NO